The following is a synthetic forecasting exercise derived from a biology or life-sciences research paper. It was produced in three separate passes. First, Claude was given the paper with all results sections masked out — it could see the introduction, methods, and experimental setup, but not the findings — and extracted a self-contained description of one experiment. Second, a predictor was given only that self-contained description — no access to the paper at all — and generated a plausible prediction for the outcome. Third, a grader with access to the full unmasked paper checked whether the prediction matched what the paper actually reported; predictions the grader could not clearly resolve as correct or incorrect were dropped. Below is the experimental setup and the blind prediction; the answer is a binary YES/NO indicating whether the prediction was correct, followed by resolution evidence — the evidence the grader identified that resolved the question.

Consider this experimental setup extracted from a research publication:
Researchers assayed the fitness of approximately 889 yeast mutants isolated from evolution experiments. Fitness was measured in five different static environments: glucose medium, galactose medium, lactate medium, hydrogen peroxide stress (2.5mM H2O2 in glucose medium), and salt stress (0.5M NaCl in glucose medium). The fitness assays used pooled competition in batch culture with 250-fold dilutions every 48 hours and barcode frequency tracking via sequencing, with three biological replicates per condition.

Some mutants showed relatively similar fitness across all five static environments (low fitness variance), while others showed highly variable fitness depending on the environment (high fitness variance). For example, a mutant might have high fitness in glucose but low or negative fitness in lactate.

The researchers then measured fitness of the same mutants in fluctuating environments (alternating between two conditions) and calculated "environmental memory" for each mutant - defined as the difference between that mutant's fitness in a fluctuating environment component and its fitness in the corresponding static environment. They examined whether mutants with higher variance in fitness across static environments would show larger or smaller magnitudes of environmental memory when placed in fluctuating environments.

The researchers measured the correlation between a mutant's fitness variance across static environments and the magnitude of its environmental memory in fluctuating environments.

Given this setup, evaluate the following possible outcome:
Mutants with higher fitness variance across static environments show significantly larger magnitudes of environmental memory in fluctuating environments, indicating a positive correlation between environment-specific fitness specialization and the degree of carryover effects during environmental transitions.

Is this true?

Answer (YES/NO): YES